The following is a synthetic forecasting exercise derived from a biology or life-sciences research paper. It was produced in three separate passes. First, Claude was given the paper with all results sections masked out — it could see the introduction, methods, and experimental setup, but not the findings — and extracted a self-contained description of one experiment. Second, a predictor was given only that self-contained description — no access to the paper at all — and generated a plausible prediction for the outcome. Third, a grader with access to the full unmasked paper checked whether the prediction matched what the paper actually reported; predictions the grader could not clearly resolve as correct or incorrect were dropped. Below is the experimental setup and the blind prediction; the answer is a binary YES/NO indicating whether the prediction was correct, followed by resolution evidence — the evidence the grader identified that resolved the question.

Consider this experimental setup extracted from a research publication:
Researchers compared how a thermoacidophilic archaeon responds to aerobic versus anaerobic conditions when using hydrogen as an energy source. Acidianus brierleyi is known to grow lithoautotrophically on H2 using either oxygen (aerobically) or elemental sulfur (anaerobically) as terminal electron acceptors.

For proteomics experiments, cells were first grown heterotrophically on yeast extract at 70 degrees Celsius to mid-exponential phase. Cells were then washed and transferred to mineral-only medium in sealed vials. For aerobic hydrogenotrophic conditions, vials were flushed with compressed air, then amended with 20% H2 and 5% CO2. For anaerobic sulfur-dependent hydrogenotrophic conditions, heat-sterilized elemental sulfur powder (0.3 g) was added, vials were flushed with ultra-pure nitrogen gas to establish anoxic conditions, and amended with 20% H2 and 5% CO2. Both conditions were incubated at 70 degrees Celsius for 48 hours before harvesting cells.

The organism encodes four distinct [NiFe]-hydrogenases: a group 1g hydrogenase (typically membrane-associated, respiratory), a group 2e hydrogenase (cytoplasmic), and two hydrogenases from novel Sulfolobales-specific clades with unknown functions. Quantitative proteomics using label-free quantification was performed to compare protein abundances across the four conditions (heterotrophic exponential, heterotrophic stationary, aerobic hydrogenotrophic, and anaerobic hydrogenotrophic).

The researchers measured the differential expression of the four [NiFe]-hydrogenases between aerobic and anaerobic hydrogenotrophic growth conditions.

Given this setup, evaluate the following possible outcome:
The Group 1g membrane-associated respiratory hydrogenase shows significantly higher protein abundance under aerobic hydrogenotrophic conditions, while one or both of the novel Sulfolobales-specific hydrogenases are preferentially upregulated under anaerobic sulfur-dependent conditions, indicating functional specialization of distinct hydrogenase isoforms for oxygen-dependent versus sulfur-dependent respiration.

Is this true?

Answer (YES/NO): NO